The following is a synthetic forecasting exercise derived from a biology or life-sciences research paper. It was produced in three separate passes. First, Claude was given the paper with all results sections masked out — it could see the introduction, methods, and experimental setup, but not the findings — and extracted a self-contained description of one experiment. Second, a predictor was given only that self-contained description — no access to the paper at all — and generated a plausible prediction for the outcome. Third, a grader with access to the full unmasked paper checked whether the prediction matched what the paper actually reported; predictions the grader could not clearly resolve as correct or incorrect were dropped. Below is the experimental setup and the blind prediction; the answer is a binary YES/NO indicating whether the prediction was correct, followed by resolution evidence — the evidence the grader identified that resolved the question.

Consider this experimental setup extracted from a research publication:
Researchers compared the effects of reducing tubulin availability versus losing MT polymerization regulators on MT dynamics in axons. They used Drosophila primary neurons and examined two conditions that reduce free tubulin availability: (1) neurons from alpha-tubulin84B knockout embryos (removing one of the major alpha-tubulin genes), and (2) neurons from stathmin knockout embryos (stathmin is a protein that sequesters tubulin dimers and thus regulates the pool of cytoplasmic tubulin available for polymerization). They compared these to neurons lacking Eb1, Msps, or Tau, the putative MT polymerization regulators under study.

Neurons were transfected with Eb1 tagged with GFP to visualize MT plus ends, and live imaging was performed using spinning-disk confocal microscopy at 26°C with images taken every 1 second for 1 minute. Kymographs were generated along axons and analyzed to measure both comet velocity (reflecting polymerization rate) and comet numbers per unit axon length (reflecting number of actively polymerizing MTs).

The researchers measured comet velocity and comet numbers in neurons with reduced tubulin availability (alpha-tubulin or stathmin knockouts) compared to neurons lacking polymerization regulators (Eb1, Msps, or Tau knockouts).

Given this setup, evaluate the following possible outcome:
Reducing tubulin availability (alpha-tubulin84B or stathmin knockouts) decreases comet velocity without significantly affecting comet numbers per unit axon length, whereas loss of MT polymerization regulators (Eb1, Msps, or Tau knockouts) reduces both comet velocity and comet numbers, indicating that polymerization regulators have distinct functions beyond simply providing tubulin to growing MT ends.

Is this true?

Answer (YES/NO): NO